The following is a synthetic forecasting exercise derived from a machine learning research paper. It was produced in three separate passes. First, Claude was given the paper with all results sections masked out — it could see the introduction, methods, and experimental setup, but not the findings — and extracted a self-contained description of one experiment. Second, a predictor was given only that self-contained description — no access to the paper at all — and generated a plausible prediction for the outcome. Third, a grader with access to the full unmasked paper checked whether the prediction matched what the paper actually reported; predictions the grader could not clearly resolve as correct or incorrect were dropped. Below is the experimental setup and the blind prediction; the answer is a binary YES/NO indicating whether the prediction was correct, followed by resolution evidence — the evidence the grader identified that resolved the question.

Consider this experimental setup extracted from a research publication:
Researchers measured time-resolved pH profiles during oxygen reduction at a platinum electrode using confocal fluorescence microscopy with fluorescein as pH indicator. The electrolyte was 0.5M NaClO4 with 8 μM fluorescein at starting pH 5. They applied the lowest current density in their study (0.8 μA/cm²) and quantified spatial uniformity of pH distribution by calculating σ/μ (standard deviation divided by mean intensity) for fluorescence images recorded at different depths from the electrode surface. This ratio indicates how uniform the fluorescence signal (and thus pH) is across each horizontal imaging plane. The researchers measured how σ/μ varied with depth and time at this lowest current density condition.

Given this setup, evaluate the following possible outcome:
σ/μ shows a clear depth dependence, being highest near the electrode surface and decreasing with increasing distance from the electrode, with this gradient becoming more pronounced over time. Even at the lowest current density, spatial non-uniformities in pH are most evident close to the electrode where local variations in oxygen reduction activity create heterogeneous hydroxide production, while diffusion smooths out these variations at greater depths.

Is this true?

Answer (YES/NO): NO